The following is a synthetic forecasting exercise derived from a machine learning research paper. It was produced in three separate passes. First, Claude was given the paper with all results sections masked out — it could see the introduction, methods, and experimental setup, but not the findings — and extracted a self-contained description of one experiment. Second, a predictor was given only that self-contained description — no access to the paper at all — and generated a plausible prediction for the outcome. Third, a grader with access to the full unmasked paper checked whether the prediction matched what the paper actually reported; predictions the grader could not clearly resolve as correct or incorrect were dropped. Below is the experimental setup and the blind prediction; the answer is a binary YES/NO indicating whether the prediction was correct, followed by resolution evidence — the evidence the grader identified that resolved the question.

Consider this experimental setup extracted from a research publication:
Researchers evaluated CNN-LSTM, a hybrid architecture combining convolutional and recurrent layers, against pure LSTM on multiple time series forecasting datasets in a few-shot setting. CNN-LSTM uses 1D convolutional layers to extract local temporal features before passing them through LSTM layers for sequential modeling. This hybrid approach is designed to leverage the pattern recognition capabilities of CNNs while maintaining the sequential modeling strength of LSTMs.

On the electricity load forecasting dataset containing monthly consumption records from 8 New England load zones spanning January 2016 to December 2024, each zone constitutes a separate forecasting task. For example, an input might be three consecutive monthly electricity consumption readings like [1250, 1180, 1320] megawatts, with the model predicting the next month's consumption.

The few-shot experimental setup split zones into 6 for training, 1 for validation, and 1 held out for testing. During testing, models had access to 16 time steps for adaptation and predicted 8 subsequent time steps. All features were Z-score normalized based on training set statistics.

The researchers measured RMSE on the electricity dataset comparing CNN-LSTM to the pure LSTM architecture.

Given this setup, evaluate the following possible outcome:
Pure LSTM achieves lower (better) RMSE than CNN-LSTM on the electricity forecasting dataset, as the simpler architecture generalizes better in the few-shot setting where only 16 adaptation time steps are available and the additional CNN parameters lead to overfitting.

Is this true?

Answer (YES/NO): YES